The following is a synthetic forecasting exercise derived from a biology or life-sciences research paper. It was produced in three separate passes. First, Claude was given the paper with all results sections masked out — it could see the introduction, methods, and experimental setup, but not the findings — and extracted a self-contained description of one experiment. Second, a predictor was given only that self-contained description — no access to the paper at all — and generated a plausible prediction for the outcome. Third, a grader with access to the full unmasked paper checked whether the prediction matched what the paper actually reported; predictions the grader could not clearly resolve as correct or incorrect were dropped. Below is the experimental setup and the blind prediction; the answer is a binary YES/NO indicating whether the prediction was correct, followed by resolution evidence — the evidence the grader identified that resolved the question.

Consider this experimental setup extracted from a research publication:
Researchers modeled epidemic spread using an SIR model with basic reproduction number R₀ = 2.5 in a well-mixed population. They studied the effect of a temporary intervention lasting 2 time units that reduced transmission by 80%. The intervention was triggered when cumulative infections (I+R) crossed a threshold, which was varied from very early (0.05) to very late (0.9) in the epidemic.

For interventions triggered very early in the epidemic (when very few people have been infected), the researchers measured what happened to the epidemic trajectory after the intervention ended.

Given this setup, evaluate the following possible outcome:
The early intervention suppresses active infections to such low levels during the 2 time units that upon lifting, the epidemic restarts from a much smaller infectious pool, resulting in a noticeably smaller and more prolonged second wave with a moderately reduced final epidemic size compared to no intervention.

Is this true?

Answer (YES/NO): NO